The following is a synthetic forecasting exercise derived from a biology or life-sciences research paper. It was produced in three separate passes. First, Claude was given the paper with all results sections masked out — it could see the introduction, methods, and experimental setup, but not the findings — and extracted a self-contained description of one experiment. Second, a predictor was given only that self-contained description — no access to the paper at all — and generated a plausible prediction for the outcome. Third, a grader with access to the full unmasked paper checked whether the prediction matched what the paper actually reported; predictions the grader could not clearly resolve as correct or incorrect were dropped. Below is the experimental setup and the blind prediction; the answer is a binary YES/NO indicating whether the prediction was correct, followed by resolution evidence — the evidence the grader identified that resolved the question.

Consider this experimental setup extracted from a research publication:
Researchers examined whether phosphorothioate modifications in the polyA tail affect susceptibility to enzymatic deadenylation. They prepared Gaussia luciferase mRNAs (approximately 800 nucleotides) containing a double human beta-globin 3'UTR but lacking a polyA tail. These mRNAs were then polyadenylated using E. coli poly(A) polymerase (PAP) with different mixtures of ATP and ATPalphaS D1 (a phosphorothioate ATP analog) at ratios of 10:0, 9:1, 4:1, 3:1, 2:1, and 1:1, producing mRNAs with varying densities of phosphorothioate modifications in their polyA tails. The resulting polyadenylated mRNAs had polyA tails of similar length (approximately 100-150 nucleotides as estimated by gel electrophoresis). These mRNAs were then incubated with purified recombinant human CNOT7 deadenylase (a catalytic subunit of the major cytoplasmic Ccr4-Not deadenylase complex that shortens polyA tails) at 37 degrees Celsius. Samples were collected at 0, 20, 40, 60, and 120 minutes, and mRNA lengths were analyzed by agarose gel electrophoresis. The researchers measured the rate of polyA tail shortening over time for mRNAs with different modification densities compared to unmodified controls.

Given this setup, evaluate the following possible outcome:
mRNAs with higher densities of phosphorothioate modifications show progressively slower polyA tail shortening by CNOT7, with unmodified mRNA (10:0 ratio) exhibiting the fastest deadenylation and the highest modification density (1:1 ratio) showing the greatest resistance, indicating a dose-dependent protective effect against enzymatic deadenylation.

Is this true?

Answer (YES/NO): YES